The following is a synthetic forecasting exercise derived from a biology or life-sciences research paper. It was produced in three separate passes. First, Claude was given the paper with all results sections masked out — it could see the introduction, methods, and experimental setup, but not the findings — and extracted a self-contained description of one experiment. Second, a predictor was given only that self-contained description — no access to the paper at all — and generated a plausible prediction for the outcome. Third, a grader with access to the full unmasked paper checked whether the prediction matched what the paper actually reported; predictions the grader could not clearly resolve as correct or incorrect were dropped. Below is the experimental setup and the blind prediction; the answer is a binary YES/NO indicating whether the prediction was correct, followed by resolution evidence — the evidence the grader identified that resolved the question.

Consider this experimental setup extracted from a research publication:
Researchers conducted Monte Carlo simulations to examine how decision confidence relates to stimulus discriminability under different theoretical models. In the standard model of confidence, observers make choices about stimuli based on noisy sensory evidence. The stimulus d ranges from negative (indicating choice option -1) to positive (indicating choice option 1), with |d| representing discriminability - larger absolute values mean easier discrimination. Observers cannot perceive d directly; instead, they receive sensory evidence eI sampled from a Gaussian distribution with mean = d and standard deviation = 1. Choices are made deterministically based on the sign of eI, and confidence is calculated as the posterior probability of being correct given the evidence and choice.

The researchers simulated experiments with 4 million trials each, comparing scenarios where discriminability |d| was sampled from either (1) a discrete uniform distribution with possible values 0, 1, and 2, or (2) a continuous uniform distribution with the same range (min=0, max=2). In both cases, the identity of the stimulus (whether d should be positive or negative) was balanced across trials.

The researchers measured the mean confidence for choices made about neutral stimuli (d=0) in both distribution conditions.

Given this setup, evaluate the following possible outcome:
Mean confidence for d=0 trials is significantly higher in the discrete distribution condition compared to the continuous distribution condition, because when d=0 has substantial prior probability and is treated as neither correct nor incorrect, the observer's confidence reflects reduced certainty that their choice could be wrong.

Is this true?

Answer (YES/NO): NO